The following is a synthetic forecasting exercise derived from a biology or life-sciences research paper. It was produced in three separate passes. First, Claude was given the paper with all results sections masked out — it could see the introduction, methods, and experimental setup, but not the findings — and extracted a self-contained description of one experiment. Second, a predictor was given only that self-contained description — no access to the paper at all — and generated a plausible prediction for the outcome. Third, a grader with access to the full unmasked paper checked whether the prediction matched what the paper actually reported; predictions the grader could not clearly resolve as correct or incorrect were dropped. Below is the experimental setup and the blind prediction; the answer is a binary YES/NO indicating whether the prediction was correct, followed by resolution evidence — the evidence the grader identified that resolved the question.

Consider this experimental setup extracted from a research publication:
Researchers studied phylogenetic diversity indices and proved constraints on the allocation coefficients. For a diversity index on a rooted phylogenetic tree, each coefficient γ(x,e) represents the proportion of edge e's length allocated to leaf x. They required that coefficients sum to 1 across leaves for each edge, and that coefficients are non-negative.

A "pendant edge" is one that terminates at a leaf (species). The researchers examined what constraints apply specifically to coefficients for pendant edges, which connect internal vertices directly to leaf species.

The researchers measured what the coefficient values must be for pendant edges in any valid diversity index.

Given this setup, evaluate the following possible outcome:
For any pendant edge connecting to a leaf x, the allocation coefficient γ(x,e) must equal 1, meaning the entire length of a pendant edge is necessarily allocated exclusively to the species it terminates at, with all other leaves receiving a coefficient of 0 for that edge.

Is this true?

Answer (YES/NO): YES